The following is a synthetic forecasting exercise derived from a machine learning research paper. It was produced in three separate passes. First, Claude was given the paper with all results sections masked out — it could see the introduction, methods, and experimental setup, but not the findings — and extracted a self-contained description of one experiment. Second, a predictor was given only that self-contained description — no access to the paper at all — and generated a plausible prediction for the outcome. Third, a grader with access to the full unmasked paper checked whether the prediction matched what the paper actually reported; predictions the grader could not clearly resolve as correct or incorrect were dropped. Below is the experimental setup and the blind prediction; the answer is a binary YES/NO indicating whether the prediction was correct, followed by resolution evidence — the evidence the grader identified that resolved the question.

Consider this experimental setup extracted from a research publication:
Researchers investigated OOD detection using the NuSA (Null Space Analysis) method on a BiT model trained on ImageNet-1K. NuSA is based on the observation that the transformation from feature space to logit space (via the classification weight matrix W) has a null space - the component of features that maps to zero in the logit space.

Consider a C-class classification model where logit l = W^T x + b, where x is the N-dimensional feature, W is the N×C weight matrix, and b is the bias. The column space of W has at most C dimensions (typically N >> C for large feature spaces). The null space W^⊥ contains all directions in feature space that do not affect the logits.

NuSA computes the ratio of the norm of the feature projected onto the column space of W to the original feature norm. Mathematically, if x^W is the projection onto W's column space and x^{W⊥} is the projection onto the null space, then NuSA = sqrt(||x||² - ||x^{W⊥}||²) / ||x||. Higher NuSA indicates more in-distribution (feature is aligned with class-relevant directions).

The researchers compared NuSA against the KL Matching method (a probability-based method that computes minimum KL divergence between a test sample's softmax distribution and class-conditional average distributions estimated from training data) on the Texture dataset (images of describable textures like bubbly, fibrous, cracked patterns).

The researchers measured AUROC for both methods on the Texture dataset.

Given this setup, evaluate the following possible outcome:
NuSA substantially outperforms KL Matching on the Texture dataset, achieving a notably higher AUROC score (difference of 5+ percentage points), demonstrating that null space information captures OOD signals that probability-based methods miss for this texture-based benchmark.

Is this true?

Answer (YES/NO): YES